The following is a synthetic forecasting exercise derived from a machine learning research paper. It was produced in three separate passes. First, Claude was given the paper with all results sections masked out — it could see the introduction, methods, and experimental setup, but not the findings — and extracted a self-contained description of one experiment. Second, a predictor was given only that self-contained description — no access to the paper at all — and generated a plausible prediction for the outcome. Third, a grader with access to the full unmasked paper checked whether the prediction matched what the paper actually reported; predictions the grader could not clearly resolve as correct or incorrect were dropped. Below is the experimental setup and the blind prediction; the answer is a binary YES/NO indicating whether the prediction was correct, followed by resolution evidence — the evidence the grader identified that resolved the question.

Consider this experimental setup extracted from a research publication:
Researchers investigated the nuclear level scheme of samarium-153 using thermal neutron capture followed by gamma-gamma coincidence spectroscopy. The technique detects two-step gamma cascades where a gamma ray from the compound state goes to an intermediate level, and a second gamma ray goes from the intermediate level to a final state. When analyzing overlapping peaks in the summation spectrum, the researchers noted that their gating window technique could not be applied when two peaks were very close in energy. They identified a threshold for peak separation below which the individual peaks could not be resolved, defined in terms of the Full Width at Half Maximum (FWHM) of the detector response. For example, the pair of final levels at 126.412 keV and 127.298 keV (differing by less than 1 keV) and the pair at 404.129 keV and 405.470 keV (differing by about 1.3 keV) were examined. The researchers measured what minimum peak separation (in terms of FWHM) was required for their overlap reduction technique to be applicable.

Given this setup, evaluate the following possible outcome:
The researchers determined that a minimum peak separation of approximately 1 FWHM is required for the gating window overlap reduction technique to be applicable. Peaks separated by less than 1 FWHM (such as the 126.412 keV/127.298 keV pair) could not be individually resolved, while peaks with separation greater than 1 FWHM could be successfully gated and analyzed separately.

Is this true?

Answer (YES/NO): NO